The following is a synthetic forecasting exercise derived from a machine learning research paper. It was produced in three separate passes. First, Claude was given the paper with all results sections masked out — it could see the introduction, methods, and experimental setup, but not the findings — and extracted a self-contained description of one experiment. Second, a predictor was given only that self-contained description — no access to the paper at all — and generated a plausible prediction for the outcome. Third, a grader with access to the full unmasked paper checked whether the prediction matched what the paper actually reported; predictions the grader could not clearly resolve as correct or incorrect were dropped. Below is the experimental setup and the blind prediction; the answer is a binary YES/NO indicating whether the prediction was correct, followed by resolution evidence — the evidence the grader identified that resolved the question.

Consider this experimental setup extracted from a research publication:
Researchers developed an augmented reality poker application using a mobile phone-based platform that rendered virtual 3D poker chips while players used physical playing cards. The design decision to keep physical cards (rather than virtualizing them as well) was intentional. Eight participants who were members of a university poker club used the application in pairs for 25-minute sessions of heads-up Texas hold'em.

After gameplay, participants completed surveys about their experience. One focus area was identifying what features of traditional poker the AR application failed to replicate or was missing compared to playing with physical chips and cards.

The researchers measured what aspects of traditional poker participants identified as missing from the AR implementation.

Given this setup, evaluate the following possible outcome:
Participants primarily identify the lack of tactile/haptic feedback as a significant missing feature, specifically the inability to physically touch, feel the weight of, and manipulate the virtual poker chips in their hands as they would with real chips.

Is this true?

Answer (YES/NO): NO